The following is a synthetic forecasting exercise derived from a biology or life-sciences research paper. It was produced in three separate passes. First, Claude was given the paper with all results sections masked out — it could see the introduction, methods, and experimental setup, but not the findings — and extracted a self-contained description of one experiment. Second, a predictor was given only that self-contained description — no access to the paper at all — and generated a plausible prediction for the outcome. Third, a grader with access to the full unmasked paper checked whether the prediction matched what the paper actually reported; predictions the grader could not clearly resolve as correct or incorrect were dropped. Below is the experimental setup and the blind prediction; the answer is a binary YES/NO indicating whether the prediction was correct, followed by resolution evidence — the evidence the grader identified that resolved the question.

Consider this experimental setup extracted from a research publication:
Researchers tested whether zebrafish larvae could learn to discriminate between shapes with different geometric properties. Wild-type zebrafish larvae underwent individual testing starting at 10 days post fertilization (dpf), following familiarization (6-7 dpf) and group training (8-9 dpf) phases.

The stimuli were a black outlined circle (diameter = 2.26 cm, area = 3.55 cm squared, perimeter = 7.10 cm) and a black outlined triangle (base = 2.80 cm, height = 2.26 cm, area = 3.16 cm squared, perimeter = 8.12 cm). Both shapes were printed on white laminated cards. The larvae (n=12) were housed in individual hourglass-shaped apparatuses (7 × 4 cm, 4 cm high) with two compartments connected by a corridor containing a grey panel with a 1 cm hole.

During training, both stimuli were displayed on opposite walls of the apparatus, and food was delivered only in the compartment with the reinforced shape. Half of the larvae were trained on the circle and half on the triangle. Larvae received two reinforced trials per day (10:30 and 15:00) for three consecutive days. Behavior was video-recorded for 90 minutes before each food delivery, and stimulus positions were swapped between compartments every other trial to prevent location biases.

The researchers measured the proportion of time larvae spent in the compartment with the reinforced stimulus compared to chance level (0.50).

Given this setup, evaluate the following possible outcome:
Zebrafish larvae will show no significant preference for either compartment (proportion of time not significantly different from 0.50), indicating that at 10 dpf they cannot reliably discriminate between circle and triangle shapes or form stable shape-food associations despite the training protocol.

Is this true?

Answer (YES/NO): NO